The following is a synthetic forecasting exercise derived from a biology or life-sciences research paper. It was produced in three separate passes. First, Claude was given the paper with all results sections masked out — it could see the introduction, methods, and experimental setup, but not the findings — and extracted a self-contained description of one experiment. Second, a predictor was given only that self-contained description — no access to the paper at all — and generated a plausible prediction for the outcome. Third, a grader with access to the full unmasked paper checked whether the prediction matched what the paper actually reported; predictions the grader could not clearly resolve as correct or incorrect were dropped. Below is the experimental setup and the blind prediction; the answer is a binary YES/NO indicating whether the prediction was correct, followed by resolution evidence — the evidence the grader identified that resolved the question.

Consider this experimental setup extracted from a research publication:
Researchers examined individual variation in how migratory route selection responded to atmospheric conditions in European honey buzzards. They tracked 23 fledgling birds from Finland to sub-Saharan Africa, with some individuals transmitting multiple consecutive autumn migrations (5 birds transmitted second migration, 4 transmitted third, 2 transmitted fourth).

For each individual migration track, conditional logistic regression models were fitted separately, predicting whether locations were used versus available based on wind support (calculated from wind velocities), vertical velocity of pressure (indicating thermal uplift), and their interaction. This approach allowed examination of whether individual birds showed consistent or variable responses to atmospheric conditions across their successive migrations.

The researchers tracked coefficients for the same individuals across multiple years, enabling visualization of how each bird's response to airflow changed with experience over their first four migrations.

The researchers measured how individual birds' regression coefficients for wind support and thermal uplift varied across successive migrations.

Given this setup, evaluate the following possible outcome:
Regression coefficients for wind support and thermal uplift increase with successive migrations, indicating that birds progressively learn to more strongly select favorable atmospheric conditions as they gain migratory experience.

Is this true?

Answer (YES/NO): NO